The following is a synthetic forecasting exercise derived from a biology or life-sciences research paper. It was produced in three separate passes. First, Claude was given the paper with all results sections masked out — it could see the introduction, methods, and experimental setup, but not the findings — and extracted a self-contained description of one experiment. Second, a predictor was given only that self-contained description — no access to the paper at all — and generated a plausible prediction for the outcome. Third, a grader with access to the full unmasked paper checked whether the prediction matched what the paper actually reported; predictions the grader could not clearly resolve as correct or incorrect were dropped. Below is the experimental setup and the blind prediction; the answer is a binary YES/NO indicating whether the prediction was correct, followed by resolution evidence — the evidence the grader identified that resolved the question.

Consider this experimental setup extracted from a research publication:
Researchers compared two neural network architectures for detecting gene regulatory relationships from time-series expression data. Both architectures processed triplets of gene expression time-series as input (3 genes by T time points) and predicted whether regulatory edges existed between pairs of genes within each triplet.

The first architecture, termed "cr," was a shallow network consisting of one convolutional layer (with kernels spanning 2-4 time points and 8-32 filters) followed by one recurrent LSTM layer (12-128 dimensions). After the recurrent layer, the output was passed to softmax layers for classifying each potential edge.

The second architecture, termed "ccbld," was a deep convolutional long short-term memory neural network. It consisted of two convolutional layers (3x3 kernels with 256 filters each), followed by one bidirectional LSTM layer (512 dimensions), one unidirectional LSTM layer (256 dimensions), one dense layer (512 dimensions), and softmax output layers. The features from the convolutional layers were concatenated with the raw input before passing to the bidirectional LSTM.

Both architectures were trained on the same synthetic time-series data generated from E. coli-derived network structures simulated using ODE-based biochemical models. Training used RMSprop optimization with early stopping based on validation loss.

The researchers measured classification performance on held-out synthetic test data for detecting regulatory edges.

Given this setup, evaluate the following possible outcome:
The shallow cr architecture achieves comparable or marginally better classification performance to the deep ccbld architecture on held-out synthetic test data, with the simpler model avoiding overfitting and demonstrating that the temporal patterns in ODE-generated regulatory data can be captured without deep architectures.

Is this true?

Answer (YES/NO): NO